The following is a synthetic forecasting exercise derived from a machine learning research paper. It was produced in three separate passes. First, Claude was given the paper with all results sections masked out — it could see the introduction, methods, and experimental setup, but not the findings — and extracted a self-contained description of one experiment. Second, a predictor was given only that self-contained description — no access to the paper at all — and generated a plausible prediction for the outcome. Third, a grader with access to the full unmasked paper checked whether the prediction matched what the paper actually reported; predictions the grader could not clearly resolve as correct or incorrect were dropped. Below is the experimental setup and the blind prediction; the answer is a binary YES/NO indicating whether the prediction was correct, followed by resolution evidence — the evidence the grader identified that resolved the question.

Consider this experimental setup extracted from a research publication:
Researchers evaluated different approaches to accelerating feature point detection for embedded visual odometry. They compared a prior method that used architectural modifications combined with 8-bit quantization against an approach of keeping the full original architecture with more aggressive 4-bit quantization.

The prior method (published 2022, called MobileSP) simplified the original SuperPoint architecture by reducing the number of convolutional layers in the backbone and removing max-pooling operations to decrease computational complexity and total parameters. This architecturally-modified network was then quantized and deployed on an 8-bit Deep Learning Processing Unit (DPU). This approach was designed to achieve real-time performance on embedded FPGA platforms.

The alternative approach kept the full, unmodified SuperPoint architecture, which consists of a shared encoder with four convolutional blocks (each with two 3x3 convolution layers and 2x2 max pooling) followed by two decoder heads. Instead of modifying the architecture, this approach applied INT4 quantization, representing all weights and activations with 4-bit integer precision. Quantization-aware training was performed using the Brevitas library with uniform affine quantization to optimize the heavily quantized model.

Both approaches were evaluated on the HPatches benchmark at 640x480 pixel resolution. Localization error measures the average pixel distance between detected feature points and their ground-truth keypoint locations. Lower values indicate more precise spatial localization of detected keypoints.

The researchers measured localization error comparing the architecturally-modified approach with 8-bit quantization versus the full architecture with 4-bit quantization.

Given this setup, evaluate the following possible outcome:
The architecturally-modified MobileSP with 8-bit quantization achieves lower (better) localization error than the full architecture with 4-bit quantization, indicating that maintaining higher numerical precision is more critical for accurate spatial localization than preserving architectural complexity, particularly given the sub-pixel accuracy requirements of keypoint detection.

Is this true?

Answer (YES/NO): YES